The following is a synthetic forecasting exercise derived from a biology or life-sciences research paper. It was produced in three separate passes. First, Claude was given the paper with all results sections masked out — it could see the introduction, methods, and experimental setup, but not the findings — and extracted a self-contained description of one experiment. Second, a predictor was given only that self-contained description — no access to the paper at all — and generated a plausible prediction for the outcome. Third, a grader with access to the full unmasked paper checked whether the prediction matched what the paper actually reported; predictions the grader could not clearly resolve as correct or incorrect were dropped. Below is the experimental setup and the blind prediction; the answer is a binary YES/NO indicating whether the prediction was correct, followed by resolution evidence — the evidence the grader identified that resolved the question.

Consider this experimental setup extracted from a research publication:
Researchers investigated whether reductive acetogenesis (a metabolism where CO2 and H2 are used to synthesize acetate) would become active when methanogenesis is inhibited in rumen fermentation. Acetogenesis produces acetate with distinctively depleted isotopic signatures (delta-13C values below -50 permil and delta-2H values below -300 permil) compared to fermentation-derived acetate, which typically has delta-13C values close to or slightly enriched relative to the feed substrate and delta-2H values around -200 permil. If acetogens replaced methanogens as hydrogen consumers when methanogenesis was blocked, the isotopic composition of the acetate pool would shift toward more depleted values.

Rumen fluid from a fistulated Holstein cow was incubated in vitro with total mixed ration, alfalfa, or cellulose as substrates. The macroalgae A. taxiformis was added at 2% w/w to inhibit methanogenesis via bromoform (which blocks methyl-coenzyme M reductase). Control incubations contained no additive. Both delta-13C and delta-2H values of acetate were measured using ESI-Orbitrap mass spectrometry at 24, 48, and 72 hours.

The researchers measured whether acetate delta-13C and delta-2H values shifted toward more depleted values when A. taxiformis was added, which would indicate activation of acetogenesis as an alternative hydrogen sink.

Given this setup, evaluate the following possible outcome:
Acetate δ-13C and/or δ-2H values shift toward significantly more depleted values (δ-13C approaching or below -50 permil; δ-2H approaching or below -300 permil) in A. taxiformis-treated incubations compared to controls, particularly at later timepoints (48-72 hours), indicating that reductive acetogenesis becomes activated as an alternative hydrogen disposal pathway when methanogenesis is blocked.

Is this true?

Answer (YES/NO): NO